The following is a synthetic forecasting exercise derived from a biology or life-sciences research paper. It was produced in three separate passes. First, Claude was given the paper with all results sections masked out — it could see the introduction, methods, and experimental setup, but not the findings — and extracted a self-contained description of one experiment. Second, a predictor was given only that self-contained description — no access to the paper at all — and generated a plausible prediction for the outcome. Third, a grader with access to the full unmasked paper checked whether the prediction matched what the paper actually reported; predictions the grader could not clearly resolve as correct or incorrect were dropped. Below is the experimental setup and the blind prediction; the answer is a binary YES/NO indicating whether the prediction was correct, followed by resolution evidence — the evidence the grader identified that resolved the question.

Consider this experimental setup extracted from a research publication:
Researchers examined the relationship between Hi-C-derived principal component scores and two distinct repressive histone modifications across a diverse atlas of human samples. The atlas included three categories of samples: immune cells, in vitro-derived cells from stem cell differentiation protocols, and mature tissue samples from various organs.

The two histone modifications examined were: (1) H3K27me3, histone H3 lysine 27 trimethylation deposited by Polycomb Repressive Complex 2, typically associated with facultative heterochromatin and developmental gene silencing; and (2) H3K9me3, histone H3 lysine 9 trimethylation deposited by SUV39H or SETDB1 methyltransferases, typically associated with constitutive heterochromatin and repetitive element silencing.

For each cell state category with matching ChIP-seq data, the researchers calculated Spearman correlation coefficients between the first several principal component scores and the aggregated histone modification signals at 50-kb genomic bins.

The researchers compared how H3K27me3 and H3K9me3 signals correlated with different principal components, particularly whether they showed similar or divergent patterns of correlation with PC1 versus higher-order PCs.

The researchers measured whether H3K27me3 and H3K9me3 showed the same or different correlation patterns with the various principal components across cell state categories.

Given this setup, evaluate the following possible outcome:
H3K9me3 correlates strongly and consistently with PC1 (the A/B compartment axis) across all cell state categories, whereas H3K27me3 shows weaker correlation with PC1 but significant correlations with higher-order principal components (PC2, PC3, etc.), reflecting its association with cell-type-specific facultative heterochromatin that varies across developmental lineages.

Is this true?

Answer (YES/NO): YES